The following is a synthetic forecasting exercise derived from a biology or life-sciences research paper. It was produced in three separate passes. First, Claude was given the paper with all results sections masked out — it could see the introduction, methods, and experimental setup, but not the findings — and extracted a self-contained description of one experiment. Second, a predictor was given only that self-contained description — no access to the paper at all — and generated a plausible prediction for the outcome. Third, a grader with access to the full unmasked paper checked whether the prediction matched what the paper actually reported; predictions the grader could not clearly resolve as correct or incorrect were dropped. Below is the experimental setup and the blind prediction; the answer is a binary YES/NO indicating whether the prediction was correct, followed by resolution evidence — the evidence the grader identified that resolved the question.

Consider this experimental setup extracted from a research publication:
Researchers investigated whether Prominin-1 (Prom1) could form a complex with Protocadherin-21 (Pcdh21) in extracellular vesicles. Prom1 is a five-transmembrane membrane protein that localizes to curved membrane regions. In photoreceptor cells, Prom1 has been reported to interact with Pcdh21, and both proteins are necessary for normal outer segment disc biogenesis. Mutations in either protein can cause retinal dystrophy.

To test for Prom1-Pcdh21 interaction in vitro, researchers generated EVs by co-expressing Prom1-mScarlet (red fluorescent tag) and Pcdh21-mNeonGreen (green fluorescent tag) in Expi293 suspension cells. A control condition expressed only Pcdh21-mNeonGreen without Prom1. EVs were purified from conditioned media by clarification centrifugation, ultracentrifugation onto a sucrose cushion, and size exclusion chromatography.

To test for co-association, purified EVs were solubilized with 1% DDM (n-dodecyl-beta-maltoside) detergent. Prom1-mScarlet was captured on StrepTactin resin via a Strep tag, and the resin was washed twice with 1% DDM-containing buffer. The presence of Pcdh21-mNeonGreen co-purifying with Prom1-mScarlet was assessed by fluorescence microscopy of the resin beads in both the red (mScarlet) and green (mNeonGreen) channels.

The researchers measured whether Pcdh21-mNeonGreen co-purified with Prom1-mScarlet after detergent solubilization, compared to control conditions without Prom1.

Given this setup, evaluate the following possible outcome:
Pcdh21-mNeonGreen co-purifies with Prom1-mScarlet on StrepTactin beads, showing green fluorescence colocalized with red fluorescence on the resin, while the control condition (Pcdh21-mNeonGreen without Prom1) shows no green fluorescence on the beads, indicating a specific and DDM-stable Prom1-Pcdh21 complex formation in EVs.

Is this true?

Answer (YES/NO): YES